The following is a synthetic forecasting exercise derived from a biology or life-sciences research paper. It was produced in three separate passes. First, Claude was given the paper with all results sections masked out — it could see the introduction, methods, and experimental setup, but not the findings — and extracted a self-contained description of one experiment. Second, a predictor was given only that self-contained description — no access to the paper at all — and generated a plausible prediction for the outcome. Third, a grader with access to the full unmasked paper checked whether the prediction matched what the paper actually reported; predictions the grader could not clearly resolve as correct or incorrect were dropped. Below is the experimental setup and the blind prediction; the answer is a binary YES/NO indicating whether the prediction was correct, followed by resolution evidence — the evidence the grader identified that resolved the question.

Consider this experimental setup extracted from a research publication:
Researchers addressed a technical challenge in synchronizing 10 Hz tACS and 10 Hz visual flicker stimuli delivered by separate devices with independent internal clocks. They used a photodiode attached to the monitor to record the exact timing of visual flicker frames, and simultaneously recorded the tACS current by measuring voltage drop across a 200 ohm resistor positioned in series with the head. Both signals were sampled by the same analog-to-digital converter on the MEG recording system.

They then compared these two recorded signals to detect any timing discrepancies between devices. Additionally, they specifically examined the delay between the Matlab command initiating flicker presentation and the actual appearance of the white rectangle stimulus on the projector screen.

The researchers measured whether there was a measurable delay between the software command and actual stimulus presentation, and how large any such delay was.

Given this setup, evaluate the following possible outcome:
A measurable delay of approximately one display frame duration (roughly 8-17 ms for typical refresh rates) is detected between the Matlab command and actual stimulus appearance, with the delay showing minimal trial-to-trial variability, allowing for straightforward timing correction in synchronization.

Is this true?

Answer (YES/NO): NO